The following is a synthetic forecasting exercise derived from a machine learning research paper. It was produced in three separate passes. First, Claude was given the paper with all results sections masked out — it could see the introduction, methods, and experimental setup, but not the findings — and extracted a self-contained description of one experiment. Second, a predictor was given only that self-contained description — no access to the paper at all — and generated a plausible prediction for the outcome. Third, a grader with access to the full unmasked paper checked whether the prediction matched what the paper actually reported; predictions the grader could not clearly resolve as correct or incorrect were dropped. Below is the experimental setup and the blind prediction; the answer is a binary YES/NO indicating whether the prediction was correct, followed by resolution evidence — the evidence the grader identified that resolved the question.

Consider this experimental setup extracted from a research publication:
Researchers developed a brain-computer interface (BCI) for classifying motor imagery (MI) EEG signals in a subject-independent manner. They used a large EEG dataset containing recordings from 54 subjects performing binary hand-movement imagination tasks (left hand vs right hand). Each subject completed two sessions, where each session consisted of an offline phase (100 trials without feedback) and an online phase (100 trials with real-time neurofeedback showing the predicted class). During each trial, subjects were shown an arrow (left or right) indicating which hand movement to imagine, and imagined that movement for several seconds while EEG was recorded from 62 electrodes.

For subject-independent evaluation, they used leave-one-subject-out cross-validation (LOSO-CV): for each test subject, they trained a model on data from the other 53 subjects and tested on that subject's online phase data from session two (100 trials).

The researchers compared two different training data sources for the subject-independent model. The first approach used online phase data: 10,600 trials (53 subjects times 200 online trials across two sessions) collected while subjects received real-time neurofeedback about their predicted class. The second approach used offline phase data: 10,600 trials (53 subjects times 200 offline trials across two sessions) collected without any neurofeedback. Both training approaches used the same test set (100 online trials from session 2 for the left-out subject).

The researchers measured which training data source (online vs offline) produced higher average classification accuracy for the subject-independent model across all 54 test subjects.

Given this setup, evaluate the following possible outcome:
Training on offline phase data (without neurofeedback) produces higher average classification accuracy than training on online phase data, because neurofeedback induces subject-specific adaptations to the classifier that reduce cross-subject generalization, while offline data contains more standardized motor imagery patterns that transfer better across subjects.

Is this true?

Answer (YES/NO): YES